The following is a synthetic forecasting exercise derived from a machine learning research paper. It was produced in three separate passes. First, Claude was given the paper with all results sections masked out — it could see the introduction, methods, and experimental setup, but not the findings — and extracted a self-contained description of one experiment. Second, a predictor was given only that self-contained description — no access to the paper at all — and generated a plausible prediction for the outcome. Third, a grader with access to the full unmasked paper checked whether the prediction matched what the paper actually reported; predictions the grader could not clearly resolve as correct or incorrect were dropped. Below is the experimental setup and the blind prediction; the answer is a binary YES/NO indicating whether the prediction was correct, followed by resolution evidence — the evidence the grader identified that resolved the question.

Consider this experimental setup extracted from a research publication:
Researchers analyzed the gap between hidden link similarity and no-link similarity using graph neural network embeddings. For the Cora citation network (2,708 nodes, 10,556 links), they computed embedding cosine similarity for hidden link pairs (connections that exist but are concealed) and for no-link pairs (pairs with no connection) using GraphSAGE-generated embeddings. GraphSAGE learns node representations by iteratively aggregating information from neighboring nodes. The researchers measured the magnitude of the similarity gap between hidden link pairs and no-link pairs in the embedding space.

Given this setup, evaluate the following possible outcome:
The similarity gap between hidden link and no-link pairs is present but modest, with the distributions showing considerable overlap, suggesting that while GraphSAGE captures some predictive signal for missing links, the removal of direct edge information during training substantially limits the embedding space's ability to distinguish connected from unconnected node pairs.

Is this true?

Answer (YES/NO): NO